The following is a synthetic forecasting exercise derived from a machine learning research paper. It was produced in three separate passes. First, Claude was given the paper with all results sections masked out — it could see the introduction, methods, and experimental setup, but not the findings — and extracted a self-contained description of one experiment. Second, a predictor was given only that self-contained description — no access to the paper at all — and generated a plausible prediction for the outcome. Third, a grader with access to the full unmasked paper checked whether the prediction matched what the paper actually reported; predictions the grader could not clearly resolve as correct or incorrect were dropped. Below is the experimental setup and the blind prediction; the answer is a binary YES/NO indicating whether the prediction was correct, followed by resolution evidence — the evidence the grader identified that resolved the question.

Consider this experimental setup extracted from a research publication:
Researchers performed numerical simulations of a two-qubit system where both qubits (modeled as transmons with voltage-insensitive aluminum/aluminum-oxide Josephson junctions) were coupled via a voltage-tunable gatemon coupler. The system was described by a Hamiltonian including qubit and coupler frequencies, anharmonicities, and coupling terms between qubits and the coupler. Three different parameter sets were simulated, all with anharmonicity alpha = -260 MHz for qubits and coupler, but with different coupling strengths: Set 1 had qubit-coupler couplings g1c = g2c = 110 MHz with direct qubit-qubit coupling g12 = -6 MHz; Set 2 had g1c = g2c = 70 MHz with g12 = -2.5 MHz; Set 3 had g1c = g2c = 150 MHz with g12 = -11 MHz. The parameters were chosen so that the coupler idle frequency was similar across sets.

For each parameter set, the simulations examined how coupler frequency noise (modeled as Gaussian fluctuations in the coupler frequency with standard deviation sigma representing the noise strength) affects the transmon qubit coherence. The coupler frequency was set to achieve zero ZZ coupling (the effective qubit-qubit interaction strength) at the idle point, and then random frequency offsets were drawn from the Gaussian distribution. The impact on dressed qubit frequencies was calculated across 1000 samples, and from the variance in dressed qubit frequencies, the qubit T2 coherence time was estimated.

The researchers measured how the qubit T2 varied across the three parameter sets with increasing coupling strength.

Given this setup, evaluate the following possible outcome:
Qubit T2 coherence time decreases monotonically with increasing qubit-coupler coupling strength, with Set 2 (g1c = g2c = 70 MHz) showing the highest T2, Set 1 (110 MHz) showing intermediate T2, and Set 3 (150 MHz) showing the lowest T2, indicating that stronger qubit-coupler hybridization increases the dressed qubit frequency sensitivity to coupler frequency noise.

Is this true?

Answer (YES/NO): YES